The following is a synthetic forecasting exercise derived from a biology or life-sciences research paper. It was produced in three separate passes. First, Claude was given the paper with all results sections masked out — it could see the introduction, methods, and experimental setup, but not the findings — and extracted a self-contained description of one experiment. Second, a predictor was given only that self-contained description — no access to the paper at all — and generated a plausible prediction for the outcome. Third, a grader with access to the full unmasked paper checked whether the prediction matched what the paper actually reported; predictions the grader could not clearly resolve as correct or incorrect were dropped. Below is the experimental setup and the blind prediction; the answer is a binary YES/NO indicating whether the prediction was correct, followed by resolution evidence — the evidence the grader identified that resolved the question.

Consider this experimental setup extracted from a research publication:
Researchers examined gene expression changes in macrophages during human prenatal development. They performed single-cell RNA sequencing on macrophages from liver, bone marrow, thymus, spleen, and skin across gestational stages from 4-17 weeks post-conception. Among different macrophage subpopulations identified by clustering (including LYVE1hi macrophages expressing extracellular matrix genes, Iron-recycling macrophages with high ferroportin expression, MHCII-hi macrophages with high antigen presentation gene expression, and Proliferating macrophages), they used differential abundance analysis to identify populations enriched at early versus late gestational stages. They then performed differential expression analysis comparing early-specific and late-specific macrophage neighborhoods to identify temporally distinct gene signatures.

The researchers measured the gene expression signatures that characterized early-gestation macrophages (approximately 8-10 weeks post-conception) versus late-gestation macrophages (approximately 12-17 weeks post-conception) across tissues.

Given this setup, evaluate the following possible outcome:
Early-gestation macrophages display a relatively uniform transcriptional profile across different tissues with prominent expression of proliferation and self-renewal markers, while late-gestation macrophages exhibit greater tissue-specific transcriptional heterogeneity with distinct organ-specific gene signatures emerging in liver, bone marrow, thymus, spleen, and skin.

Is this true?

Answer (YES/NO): NO